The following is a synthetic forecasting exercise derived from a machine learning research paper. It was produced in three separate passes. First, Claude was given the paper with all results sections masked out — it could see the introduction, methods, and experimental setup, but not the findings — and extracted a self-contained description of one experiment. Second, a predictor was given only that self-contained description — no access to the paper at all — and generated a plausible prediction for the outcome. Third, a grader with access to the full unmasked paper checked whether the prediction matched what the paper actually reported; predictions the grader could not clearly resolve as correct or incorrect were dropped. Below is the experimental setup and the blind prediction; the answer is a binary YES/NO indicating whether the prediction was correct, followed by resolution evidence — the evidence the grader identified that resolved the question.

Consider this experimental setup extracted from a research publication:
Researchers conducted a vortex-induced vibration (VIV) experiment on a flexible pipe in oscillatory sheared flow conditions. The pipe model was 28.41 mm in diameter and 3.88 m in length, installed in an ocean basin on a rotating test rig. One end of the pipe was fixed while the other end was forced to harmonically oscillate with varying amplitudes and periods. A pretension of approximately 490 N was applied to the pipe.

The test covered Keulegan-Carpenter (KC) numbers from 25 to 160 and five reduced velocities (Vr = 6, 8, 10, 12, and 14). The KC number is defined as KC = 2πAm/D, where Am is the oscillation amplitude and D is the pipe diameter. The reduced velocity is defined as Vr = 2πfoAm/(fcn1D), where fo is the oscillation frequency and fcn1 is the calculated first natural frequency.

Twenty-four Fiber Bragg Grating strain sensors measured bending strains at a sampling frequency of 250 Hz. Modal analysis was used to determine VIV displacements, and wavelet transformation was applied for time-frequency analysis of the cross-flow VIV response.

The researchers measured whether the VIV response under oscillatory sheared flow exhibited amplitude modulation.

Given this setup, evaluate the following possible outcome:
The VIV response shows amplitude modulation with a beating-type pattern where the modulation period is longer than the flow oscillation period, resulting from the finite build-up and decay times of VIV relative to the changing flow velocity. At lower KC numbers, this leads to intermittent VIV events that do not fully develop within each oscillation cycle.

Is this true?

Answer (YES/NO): NO